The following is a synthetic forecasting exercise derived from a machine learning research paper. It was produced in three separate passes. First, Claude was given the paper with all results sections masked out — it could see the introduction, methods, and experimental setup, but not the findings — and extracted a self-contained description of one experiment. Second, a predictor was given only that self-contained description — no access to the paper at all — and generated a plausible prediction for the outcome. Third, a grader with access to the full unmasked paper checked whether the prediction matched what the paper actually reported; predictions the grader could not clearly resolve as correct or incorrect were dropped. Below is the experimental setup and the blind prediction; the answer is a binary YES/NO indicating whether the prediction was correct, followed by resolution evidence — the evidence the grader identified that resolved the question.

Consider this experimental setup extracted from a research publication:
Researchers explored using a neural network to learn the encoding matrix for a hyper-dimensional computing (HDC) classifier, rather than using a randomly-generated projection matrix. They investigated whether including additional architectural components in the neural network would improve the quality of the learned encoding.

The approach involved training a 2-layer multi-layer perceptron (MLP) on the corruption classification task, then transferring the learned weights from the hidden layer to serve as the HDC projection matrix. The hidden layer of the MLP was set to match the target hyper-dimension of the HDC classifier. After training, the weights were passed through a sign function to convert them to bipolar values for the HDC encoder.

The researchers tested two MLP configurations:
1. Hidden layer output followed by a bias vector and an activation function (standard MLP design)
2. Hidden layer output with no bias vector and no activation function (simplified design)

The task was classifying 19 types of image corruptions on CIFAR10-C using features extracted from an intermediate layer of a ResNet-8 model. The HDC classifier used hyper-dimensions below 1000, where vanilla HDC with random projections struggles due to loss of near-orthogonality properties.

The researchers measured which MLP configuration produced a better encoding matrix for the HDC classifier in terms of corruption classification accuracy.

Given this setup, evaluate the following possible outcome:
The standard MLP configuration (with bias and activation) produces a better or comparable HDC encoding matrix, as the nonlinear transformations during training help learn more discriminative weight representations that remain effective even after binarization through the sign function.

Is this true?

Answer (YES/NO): NO